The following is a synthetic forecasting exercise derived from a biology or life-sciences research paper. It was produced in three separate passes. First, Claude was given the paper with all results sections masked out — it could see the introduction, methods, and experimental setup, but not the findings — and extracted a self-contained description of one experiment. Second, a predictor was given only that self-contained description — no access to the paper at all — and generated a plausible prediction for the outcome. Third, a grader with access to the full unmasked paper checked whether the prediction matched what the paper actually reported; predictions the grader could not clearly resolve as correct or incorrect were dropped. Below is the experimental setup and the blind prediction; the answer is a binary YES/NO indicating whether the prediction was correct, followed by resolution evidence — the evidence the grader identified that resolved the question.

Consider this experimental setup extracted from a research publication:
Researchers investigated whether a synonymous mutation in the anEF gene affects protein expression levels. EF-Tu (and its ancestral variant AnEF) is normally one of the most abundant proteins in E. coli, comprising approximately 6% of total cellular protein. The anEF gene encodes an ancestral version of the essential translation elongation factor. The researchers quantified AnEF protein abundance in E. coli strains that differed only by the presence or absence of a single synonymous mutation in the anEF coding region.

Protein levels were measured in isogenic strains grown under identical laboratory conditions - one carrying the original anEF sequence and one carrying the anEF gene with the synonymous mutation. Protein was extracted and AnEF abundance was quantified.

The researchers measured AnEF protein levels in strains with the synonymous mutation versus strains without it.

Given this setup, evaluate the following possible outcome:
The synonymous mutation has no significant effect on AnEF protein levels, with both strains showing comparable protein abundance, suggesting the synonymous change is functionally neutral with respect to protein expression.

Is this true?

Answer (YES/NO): NO